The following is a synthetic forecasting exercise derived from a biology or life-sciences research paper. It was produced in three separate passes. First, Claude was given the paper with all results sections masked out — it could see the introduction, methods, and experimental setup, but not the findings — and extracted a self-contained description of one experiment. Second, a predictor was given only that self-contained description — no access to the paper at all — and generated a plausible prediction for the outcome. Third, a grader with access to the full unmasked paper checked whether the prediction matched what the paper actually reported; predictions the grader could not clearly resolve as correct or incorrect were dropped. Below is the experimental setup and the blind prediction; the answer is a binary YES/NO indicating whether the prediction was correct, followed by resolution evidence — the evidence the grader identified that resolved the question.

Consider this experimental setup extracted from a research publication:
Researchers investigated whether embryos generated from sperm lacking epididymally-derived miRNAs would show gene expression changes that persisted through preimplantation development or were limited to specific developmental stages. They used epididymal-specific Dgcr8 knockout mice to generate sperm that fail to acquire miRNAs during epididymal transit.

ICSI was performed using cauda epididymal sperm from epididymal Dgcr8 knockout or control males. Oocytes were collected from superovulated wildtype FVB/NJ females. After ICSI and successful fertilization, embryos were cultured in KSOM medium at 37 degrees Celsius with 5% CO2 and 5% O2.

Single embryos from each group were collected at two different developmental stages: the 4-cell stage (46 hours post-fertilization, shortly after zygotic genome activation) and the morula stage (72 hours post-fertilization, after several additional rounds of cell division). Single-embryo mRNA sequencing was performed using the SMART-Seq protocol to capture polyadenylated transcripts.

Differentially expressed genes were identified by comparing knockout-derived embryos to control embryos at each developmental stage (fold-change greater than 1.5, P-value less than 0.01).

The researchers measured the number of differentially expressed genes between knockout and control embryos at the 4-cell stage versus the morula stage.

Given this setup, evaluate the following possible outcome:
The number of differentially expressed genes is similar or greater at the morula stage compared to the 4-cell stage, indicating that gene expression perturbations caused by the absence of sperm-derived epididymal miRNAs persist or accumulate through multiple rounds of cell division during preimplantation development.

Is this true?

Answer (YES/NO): YES